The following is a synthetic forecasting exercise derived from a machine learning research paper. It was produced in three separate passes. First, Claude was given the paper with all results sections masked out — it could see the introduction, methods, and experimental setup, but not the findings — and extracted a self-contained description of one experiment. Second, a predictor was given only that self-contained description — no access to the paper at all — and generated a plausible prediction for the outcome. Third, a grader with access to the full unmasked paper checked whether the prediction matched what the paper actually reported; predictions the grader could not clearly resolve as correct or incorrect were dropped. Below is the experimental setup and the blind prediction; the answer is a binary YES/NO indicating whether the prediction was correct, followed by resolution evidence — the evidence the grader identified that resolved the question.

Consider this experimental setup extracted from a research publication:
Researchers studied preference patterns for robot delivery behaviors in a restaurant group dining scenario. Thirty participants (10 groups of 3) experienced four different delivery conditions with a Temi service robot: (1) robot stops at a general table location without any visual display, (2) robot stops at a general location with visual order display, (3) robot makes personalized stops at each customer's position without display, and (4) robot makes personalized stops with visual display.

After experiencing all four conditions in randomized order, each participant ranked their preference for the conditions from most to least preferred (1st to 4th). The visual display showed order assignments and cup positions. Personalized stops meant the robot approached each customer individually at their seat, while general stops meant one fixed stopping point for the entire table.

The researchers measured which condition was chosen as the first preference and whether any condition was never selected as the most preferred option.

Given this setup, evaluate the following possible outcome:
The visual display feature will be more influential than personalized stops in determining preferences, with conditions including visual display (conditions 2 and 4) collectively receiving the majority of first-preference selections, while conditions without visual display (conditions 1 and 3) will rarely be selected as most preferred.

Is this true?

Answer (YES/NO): YES